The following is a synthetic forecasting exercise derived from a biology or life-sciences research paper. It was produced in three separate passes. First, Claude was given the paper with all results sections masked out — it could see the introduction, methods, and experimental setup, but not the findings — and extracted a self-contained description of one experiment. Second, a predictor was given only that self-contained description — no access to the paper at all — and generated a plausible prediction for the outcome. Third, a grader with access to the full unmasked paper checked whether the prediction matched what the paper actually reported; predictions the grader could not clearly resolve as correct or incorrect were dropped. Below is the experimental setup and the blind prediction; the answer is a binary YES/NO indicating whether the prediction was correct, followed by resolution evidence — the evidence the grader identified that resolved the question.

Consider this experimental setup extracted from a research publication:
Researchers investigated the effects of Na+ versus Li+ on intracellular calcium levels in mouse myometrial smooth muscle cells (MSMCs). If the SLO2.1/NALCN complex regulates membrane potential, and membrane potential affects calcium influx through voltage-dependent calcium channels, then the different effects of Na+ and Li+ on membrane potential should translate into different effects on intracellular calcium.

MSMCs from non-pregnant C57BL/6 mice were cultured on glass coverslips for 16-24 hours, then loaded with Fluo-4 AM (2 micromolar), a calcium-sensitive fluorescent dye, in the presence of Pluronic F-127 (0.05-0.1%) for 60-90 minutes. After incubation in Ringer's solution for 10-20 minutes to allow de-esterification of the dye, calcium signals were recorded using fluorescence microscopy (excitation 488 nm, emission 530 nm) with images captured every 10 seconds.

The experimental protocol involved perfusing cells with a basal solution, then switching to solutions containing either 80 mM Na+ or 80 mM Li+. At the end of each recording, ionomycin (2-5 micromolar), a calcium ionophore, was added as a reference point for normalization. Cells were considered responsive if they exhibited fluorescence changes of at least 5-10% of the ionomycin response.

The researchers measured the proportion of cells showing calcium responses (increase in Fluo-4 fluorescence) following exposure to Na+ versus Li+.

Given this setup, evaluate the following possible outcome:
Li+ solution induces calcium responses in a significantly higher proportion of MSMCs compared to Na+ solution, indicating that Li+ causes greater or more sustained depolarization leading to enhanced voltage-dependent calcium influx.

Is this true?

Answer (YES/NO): YES